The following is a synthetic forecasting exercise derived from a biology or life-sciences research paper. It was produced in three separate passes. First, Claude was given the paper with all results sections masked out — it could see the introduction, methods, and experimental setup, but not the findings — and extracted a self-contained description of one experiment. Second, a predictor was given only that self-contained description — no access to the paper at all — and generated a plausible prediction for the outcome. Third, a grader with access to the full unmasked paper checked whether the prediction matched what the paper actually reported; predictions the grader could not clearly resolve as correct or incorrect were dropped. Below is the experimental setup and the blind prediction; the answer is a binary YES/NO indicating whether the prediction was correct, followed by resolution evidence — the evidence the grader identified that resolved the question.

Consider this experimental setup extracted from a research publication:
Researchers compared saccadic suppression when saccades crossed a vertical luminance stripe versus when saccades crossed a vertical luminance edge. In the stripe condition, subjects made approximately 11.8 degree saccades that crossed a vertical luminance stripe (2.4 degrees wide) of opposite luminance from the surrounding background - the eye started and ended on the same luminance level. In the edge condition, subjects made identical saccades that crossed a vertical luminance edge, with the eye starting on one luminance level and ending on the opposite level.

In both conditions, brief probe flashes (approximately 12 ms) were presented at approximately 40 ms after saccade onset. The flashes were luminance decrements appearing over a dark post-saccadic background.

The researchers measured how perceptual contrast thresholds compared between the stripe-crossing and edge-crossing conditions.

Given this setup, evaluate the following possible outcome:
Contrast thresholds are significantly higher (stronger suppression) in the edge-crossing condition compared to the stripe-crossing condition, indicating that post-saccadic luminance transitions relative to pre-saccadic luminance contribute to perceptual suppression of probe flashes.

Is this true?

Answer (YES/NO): NO